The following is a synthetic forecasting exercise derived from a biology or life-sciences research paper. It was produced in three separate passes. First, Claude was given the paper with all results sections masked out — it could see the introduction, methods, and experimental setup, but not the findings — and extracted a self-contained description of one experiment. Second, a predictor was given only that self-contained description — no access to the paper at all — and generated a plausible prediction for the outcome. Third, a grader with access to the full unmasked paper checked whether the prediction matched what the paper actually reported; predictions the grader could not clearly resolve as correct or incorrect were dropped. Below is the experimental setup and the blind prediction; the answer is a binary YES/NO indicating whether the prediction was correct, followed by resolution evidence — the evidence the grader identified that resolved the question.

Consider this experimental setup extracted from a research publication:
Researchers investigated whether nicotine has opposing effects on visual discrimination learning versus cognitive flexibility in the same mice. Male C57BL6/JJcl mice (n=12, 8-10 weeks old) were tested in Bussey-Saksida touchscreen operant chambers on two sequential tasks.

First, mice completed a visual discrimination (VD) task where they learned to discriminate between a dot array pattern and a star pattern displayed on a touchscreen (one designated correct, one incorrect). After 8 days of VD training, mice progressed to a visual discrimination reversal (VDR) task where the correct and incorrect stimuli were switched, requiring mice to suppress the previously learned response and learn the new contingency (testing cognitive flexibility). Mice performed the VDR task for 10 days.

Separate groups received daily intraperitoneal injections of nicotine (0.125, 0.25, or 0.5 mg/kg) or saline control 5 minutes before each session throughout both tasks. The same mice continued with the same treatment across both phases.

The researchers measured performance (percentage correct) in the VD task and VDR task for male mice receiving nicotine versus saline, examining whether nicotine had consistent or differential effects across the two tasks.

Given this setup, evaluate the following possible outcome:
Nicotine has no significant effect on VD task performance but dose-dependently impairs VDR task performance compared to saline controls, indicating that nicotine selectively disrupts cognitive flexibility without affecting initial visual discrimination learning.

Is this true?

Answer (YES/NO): NO